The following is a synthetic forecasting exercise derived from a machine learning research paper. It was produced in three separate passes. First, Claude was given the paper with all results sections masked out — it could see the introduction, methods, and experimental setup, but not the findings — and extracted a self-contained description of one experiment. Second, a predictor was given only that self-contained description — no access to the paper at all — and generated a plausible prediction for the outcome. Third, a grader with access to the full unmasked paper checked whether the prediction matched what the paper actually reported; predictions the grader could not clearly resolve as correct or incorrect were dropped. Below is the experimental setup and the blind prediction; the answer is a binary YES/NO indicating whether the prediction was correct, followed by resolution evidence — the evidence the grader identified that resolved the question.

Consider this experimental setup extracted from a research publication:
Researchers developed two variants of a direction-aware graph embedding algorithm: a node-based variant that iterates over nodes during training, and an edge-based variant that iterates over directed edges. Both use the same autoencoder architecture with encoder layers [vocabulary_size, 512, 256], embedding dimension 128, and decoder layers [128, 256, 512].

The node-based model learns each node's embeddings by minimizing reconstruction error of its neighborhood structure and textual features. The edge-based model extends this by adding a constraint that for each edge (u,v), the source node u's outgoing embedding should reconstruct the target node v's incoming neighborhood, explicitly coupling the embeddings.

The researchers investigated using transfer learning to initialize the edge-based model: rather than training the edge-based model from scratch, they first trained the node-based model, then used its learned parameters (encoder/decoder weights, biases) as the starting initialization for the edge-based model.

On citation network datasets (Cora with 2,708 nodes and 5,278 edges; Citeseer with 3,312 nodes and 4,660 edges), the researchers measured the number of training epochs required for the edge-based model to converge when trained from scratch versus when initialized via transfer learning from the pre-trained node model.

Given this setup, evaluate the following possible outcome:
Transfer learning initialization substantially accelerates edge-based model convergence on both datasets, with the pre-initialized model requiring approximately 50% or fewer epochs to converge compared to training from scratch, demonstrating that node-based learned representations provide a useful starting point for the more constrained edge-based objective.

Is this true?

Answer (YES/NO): NO